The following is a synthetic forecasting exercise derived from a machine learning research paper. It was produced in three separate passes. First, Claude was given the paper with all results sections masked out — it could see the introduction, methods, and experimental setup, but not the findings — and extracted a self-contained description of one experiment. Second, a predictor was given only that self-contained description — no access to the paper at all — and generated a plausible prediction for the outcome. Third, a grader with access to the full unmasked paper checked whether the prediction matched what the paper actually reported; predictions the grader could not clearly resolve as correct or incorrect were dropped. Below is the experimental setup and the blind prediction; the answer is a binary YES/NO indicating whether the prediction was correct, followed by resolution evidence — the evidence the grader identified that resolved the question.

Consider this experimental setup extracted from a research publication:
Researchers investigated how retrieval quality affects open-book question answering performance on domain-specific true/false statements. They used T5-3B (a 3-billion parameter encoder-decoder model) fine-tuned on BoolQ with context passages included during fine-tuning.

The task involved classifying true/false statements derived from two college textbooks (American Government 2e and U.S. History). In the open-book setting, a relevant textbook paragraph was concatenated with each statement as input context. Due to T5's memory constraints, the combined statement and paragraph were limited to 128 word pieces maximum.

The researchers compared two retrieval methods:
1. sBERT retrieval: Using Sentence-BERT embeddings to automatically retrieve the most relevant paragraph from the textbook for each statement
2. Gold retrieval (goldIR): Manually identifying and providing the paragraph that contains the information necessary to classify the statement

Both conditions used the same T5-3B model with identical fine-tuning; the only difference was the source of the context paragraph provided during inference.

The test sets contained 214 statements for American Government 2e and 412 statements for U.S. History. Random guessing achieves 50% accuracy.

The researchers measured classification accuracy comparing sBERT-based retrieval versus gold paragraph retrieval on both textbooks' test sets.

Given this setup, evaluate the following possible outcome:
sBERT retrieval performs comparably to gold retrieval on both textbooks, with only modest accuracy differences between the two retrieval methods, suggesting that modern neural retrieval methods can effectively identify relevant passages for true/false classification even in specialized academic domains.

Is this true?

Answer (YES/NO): NO